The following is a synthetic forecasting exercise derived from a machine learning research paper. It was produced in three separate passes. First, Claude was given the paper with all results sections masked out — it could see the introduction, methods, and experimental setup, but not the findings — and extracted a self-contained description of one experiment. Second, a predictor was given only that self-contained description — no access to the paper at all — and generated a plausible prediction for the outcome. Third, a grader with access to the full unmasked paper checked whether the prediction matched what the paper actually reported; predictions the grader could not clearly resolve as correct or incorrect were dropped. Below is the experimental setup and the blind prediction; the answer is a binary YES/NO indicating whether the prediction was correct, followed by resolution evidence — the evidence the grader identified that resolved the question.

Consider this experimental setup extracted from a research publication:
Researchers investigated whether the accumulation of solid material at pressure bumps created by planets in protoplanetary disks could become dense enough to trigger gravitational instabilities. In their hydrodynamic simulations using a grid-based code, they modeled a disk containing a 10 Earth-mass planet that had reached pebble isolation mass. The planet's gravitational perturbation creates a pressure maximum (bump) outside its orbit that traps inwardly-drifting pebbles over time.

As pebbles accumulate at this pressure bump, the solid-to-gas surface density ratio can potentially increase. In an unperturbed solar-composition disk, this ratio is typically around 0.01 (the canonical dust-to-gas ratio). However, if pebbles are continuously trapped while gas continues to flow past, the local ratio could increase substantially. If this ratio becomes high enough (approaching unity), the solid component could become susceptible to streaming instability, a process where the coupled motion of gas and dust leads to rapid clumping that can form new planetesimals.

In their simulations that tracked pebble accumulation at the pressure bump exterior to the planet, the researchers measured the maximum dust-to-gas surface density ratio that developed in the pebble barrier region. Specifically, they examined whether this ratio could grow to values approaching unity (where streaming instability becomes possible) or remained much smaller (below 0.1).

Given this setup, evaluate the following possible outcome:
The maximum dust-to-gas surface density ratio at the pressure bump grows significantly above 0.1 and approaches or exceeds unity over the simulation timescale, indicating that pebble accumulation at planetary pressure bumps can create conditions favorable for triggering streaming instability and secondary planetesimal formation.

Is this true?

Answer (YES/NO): YES